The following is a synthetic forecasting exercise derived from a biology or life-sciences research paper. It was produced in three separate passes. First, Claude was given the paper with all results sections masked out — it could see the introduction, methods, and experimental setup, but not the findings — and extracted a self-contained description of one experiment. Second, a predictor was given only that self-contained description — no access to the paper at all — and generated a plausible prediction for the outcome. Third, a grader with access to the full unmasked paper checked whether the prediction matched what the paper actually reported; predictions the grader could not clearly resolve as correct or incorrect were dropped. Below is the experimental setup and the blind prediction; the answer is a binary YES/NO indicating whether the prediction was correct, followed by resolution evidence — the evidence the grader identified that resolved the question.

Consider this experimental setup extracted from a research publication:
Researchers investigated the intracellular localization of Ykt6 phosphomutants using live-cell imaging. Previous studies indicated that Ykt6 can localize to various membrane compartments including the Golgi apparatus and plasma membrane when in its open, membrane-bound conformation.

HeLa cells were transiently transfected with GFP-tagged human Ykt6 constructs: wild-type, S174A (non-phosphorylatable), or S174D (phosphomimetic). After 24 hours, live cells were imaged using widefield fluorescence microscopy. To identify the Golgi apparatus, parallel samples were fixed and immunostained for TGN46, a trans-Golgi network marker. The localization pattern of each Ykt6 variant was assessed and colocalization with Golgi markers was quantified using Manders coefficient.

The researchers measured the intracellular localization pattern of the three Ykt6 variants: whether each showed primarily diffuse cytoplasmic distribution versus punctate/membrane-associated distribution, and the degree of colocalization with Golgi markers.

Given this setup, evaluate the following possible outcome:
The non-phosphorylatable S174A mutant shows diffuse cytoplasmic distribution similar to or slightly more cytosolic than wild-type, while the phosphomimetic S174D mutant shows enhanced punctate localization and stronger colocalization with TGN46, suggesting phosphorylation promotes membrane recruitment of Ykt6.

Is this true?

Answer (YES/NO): NO